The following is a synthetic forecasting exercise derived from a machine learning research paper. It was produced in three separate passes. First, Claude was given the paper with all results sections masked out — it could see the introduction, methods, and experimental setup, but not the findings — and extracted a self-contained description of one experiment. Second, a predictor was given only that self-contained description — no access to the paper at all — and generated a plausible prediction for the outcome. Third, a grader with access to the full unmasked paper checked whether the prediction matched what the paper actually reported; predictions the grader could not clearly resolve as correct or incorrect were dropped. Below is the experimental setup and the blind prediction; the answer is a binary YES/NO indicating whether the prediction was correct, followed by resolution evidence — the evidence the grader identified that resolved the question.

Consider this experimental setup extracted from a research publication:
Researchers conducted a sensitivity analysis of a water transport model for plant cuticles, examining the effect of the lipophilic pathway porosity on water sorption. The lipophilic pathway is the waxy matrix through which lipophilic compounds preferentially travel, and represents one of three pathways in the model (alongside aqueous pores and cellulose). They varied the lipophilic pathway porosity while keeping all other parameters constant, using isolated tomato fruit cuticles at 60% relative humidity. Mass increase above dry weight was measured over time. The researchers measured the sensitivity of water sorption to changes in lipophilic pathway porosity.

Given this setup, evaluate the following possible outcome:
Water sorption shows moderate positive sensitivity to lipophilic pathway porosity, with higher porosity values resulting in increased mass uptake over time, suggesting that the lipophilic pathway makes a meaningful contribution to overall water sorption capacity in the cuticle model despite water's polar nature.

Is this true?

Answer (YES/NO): NO